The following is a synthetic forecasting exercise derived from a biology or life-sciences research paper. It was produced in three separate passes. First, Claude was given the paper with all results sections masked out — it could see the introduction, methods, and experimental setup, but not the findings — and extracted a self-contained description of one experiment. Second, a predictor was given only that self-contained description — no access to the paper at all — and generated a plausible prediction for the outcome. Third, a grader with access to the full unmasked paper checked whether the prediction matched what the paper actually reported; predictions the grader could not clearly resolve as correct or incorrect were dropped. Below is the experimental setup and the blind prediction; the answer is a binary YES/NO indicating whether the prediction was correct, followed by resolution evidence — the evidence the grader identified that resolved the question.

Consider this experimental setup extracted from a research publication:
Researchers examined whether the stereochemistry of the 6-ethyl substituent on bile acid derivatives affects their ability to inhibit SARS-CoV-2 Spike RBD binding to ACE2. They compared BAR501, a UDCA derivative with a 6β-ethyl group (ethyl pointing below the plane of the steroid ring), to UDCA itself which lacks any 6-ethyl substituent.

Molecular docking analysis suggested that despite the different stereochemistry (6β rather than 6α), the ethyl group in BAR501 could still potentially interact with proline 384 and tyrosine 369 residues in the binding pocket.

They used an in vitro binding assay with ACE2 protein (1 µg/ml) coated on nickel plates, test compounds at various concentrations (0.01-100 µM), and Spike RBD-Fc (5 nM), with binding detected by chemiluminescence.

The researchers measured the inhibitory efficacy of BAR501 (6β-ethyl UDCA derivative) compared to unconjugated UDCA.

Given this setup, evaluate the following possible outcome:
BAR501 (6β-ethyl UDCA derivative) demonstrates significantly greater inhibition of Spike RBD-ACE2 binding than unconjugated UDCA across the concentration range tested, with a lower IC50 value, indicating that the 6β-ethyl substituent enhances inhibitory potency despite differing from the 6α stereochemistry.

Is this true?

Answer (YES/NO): NO